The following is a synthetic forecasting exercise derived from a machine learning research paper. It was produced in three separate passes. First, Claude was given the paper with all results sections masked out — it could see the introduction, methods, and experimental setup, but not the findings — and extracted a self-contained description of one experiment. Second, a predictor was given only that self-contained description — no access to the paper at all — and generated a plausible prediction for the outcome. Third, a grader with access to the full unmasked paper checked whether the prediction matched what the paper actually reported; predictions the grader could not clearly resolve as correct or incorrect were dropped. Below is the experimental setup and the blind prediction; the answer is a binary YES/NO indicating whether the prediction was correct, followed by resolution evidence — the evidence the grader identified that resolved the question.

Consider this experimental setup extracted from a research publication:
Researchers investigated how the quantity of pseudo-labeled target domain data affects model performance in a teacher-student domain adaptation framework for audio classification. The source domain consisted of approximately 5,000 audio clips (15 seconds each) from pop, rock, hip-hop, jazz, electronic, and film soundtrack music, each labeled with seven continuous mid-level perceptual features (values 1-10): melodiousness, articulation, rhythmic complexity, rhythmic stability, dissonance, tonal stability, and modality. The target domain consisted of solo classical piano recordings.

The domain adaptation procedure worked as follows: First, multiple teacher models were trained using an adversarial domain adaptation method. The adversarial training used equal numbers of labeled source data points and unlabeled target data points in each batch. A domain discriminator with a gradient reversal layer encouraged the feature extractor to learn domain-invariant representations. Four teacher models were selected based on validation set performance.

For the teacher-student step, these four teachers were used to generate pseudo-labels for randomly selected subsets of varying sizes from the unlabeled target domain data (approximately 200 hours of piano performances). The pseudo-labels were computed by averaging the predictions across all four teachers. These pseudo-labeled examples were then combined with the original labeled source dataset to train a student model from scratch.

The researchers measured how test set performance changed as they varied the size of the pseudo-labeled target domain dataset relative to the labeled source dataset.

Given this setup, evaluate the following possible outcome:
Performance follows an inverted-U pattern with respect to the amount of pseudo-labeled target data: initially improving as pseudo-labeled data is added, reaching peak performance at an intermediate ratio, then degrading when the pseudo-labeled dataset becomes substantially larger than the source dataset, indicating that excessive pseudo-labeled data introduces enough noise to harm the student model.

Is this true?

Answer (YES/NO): NO